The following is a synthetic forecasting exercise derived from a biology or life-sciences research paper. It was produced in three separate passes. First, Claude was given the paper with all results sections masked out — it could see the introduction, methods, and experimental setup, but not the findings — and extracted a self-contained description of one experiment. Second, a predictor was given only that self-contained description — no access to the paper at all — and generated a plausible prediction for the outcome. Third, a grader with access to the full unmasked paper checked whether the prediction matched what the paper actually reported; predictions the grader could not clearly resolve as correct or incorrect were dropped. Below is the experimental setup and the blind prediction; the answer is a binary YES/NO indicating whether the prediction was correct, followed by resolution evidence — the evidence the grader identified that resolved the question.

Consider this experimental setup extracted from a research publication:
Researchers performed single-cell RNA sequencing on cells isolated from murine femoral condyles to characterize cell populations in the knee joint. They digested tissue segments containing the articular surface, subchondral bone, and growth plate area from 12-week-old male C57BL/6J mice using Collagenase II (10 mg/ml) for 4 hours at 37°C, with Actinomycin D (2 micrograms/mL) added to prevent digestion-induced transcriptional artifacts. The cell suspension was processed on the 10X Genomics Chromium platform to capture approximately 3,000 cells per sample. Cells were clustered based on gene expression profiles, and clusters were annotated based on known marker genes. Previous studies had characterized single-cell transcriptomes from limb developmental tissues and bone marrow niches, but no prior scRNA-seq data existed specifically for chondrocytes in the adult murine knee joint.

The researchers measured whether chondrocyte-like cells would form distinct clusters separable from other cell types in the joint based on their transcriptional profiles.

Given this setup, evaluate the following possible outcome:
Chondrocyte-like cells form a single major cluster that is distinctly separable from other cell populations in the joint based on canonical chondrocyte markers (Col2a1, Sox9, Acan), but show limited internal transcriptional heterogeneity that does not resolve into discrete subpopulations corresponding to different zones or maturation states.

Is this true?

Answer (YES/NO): YES